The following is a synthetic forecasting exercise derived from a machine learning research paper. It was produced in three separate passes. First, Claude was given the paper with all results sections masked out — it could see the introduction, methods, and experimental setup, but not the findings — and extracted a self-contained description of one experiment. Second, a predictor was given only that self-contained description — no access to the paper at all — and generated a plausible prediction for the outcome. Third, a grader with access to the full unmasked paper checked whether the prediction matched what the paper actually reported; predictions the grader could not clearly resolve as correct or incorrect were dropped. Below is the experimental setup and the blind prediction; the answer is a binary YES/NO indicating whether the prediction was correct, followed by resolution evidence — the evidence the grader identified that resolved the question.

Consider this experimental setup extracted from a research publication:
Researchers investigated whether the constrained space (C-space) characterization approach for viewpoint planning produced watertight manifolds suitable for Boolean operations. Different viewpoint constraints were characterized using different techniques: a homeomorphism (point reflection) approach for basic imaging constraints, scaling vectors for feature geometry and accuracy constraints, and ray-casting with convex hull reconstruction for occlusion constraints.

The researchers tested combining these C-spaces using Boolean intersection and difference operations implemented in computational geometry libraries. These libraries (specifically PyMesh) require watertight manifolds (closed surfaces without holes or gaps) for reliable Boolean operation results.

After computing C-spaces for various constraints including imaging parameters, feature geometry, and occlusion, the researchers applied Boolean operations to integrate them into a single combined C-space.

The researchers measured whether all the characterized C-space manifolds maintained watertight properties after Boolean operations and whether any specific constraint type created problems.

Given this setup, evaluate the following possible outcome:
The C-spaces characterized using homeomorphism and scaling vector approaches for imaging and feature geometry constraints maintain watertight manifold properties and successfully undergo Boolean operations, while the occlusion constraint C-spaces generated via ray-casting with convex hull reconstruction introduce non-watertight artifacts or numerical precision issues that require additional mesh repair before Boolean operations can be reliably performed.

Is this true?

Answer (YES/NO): NO